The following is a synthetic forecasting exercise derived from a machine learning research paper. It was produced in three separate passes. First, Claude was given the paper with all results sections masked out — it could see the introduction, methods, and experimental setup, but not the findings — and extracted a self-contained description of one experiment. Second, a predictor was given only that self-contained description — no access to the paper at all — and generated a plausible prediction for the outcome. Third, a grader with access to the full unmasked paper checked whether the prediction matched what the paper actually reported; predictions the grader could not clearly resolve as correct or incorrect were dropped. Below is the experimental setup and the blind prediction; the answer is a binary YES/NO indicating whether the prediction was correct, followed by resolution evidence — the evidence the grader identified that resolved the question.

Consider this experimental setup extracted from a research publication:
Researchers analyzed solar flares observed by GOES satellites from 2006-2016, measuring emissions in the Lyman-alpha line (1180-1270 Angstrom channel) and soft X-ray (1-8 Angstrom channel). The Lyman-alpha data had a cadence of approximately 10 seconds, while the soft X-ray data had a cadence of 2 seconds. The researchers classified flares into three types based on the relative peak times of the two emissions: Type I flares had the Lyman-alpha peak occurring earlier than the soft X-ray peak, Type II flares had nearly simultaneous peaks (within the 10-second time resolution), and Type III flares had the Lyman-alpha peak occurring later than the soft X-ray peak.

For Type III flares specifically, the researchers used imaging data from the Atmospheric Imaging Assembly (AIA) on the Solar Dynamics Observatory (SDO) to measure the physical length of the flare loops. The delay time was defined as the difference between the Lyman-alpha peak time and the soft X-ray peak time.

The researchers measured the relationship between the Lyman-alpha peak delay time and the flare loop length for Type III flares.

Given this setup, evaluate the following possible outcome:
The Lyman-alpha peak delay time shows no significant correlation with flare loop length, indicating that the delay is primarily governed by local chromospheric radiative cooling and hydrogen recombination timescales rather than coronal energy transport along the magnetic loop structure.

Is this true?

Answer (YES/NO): NO